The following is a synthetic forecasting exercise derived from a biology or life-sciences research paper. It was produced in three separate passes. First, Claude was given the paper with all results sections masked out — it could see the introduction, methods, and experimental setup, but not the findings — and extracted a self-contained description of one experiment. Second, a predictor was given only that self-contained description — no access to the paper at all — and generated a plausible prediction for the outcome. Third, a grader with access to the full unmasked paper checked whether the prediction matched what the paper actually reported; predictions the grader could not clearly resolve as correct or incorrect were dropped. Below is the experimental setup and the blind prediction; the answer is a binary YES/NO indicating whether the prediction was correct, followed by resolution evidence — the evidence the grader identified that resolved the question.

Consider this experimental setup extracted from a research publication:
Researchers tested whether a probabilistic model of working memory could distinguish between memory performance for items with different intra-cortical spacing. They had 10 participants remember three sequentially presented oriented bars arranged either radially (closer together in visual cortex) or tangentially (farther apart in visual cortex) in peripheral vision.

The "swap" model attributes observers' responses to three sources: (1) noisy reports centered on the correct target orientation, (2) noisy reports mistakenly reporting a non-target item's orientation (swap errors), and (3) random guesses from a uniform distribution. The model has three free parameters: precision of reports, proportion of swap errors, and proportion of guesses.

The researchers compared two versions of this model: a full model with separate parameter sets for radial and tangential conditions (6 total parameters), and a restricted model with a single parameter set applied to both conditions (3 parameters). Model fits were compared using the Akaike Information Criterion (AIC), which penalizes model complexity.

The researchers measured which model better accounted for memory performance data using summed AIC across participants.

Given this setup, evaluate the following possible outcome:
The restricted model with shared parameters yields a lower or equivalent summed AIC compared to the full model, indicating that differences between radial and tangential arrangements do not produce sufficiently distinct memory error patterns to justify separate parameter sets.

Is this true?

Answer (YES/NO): YES